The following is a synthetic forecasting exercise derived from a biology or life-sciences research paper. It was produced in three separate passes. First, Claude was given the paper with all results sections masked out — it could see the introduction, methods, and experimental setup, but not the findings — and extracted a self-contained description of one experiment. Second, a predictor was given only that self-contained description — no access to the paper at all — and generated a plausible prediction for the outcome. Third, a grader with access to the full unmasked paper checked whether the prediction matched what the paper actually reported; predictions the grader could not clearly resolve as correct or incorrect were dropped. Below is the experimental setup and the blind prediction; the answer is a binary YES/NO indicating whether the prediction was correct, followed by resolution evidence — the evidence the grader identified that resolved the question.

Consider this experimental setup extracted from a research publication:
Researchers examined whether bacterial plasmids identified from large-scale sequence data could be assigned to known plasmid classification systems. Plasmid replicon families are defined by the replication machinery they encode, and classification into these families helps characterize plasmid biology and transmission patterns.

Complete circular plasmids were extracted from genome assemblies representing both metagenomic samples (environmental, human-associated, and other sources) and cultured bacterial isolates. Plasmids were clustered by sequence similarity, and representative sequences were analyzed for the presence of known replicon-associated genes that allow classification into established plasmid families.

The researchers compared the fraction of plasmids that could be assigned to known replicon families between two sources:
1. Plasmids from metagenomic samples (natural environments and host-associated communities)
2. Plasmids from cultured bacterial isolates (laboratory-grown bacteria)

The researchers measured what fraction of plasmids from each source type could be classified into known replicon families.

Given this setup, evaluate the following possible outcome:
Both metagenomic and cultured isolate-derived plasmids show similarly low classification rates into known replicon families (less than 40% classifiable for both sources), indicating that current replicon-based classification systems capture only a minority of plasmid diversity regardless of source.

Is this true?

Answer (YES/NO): NO